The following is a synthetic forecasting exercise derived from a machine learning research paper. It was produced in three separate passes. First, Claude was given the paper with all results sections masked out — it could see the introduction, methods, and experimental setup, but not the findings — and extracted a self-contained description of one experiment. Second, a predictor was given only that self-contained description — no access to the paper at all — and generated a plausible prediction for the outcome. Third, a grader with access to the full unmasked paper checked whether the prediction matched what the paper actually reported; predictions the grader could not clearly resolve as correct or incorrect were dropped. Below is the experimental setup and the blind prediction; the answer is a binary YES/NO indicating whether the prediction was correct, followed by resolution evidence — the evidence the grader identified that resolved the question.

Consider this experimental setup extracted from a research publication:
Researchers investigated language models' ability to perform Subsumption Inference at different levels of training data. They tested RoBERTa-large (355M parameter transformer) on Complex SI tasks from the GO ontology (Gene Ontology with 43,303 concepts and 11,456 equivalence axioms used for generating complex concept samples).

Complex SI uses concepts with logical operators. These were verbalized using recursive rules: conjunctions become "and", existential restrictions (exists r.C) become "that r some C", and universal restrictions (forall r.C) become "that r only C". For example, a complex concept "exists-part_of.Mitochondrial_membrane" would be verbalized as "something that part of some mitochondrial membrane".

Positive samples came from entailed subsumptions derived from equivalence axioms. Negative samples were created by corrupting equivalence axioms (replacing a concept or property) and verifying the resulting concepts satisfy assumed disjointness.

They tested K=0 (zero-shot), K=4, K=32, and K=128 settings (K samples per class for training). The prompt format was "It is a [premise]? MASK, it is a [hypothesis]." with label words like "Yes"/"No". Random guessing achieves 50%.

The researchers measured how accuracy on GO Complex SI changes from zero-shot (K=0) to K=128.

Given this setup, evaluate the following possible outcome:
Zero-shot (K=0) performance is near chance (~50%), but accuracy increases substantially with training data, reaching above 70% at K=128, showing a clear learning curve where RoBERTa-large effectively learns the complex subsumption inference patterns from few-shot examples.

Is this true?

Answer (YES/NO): YES